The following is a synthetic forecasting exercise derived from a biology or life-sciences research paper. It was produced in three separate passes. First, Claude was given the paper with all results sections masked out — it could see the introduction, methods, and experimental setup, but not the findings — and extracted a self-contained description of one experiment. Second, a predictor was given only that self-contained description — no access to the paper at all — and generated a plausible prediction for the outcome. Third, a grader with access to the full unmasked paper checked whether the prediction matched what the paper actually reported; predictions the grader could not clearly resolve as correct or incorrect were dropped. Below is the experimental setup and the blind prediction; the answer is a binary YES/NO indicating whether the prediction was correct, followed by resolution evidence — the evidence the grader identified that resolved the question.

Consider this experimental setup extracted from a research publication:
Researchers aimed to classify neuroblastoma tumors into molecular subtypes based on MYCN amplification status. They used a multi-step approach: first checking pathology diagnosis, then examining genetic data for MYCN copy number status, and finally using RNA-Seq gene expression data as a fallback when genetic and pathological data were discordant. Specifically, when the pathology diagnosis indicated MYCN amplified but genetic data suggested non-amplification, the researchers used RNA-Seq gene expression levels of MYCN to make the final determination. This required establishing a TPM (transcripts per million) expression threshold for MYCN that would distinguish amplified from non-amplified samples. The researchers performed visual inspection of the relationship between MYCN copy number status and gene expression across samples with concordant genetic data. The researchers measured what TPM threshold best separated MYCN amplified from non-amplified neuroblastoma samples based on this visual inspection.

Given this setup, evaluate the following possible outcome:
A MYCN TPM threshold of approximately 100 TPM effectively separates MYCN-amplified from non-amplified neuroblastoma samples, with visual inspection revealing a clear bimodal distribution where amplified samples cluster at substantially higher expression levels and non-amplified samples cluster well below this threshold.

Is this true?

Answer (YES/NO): NO